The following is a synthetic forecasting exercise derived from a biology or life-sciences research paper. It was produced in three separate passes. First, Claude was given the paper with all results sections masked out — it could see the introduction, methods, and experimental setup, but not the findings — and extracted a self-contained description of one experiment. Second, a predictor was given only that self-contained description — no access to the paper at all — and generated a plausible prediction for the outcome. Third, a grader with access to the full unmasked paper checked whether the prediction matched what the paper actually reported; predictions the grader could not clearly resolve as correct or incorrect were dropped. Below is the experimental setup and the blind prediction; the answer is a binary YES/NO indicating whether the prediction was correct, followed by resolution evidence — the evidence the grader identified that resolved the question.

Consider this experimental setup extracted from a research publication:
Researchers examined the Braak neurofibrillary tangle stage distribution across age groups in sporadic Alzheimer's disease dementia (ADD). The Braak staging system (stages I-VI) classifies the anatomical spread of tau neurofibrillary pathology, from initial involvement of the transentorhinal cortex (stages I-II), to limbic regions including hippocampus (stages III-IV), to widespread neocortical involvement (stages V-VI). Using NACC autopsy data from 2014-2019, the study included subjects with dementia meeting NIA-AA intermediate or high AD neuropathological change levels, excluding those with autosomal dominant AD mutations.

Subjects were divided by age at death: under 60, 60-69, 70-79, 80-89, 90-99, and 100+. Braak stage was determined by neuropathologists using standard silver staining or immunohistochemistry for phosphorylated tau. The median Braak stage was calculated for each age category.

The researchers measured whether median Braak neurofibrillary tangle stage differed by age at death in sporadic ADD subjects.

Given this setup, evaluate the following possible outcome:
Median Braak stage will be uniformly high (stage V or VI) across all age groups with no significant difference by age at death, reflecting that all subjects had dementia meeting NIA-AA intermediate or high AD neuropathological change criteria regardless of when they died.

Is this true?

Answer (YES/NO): NO